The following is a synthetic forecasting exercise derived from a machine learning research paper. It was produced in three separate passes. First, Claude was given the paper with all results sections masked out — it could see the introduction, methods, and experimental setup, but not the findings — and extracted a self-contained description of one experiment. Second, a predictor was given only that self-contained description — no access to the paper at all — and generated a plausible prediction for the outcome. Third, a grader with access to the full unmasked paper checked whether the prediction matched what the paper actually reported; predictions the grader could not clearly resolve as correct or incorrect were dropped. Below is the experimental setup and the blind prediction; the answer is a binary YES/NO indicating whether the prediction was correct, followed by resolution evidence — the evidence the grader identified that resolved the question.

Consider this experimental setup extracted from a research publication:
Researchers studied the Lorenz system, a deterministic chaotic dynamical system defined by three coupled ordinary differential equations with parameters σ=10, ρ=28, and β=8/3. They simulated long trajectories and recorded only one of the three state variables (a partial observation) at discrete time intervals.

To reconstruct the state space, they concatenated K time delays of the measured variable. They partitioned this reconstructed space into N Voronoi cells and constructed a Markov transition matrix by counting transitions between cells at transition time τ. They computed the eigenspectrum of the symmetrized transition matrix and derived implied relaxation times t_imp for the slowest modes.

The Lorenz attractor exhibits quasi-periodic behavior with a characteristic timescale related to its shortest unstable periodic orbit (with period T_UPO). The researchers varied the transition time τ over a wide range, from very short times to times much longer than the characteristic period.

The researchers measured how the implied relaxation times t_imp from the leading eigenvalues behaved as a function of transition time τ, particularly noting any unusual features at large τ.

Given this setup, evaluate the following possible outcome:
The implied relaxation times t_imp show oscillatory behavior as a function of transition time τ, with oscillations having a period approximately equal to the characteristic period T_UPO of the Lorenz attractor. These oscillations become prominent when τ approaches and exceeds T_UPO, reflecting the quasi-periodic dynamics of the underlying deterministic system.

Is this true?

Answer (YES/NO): NO